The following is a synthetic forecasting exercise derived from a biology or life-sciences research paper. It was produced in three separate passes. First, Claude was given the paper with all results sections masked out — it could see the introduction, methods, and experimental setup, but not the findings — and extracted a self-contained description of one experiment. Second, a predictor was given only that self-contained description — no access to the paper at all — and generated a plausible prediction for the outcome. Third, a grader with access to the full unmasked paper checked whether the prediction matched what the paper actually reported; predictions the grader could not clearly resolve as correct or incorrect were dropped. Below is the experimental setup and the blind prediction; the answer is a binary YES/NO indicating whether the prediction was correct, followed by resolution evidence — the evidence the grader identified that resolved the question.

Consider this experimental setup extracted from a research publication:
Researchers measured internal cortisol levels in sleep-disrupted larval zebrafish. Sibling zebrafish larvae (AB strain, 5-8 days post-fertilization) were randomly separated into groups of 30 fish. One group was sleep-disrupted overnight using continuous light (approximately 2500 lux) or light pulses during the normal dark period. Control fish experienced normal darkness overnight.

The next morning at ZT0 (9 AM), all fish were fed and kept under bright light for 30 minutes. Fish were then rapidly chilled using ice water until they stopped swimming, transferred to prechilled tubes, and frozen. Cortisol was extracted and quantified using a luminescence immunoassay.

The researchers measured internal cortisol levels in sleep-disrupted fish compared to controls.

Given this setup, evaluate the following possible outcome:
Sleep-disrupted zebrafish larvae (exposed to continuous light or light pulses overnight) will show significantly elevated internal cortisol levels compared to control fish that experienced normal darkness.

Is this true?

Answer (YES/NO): YES